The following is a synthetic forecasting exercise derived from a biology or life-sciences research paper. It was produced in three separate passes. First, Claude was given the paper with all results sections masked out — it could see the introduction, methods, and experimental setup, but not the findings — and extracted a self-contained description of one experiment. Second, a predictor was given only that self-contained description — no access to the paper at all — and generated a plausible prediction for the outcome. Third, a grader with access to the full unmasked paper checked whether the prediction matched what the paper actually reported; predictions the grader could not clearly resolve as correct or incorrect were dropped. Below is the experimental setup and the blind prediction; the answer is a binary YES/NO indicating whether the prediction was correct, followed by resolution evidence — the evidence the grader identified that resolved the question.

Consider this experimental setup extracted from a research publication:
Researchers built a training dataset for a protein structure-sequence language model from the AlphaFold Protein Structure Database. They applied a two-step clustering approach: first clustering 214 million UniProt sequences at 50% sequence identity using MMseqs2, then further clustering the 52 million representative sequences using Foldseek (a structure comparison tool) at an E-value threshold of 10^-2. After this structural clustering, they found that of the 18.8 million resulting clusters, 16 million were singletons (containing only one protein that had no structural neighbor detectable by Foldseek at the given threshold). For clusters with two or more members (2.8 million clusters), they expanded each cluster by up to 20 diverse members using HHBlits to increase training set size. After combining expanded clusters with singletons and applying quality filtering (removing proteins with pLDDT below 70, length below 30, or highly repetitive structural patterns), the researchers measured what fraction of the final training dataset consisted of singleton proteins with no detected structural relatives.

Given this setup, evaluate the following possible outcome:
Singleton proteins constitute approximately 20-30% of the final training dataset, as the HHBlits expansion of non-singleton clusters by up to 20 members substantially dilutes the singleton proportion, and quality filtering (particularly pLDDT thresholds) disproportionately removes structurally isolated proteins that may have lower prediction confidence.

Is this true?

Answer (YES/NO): YES